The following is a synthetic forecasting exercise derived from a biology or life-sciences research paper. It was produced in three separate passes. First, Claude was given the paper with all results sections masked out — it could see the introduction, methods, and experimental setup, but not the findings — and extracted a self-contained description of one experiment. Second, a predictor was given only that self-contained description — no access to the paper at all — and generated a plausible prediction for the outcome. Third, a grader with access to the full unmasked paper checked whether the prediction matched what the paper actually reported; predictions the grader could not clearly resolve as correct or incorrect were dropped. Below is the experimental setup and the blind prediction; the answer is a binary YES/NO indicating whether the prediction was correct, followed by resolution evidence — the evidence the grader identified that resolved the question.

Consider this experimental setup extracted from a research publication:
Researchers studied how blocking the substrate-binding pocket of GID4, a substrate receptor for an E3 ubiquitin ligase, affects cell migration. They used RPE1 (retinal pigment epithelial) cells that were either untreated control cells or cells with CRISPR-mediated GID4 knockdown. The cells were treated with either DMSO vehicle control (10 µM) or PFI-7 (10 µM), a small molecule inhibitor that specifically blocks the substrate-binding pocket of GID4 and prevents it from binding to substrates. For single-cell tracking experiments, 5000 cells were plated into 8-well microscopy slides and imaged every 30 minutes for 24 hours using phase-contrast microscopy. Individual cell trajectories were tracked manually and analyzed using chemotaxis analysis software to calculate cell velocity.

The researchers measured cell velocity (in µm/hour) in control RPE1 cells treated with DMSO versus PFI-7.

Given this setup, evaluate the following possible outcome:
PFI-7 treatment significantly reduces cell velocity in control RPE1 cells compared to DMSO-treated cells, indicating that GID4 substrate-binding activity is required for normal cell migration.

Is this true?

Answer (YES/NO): YES